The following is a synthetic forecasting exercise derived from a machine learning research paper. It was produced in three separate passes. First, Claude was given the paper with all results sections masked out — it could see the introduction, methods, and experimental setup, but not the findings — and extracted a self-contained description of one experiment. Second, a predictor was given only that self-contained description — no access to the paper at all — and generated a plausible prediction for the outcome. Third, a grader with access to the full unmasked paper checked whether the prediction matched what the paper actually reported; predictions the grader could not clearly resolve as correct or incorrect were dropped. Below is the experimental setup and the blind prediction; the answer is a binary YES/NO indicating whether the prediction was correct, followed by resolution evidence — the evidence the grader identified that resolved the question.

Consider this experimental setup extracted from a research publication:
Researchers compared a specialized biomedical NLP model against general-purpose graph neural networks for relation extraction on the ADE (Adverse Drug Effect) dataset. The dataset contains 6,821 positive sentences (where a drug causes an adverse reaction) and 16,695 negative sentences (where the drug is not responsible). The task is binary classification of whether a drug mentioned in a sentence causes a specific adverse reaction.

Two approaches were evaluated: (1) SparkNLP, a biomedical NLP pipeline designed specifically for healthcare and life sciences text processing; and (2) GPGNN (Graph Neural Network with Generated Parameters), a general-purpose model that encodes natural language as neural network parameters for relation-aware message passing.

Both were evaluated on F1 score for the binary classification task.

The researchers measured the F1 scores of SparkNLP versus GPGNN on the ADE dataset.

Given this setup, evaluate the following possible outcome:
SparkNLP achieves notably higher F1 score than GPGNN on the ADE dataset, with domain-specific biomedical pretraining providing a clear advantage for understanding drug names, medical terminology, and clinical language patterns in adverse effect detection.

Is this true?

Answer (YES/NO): NO